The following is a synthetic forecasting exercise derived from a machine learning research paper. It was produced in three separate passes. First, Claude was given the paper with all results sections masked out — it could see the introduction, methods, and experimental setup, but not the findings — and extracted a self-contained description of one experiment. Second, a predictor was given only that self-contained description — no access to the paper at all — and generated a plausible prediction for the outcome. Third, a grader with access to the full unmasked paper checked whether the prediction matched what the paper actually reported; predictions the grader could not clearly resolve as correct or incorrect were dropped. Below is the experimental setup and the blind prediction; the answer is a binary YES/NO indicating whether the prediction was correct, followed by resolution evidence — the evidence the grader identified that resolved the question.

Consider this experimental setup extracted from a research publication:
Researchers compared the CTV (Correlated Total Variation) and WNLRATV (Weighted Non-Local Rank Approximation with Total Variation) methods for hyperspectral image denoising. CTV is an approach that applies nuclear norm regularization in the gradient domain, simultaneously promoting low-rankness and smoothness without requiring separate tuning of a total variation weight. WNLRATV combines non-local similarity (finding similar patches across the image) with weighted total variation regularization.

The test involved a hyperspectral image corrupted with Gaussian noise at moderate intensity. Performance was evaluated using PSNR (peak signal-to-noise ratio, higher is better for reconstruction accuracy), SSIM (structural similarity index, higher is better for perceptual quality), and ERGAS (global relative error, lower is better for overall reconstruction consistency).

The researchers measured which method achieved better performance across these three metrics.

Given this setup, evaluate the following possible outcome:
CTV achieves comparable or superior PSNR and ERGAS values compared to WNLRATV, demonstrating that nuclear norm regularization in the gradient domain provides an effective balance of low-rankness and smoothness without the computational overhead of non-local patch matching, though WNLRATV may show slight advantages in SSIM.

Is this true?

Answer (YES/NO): NO